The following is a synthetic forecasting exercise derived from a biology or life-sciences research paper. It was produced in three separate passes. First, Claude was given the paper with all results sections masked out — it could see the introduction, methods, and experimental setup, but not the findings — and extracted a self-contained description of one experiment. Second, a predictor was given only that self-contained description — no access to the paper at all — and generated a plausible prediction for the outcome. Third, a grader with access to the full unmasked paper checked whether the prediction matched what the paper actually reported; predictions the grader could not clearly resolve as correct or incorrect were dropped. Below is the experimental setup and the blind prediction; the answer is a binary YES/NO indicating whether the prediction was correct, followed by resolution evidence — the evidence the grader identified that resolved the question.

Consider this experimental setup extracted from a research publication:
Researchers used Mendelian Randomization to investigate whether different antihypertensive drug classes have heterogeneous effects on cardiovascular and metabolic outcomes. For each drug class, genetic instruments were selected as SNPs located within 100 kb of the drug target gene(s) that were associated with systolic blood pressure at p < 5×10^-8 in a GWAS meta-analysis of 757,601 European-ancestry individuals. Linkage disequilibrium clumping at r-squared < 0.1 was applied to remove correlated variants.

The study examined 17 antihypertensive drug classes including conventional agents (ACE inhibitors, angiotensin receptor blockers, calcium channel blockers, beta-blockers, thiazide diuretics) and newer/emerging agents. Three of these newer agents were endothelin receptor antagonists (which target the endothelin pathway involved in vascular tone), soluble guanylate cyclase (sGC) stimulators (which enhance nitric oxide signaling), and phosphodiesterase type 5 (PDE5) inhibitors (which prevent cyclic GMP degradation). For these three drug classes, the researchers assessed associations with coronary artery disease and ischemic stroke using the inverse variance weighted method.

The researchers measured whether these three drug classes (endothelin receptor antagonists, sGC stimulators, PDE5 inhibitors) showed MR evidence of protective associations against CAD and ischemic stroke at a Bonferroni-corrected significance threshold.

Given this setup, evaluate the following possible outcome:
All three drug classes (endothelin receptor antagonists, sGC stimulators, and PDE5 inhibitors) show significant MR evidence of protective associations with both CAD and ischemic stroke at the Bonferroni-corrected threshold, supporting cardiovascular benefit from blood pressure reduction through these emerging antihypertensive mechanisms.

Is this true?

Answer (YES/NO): NO